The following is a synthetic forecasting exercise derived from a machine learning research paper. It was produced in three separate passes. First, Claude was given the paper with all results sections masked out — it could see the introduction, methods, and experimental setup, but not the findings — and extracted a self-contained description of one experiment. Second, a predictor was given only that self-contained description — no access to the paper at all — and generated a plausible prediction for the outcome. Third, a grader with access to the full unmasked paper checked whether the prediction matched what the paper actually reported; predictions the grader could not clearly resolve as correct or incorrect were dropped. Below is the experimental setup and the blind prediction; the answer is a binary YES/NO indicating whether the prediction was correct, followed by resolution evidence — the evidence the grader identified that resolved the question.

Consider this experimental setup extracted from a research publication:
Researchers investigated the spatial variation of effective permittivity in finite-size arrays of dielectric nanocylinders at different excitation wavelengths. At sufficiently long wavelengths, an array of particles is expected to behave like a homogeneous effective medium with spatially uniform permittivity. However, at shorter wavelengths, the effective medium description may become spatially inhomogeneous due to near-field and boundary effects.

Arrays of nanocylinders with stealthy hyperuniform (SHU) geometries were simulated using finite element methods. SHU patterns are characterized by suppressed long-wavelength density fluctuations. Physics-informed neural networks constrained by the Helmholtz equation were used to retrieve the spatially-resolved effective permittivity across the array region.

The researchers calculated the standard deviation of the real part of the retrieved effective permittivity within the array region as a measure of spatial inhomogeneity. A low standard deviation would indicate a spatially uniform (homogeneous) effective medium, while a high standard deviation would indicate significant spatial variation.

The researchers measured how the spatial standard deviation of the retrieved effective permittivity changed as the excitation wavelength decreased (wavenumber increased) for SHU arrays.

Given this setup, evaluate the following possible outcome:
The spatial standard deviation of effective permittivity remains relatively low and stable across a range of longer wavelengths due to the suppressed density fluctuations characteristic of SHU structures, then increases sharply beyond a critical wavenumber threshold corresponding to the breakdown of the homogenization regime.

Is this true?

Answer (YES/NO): NO